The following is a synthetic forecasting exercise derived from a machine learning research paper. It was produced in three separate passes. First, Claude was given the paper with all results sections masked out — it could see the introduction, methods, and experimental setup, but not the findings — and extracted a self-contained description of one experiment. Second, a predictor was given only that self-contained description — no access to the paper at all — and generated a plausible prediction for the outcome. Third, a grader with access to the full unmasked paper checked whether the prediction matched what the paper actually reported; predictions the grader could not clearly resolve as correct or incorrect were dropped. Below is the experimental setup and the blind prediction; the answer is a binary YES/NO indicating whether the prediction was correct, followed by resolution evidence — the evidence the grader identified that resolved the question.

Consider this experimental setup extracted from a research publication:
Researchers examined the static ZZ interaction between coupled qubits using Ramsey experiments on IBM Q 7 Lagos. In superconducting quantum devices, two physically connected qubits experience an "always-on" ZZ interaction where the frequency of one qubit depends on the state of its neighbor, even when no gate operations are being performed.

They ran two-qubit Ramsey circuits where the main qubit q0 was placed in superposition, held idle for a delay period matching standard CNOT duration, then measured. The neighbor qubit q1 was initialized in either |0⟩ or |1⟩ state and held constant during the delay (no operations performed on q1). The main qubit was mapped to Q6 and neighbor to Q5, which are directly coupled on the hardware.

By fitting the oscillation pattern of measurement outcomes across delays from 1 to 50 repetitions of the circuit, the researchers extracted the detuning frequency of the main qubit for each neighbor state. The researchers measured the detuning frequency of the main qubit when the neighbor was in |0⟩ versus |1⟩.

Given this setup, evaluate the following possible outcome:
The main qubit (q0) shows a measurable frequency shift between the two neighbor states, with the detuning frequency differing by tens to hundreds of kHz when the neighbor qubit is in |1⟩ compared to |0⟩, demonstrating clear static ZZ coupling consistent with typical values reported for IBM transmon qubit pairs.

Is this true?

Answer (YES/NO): YES